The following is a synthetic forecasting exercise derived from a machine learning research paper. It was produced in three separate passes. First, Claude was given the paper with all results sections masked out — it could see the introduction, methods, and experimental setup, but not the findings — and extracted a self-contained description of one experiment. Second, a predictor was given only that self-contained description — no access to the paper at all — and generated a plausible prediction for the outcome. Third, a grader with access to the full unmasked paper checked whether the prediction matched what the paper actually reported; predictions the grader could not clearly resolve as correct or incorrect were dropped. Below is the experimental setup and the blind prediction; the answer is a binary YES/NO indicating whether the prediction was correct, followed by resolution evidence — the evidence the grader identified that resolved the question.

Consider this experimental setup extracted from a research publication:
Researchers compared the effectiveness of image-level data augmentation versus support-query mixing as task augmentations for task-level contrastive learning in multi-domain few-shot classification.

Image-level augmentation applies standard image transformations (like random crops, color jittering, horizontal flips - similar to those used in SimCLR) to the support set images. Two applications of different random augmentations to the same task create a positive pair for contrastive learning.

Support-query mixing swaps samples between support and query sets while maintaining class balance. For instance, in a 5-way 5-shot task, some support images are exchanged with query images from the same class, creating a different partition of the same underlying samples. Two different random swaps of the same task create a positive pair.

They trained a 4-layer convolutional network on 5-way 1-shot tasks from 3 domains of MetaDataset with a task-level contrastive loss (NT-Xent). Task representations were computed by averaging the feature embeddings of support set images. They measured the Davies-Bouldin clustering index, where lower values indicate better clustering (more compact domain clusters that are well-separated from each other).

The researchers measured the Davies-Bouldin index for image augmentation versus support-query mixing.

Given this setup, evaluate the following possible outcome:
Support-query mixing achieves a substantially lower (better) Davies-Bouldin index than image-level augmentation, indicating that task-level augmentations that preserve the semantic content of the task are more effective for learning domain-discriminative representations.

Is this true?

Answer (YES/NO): YES